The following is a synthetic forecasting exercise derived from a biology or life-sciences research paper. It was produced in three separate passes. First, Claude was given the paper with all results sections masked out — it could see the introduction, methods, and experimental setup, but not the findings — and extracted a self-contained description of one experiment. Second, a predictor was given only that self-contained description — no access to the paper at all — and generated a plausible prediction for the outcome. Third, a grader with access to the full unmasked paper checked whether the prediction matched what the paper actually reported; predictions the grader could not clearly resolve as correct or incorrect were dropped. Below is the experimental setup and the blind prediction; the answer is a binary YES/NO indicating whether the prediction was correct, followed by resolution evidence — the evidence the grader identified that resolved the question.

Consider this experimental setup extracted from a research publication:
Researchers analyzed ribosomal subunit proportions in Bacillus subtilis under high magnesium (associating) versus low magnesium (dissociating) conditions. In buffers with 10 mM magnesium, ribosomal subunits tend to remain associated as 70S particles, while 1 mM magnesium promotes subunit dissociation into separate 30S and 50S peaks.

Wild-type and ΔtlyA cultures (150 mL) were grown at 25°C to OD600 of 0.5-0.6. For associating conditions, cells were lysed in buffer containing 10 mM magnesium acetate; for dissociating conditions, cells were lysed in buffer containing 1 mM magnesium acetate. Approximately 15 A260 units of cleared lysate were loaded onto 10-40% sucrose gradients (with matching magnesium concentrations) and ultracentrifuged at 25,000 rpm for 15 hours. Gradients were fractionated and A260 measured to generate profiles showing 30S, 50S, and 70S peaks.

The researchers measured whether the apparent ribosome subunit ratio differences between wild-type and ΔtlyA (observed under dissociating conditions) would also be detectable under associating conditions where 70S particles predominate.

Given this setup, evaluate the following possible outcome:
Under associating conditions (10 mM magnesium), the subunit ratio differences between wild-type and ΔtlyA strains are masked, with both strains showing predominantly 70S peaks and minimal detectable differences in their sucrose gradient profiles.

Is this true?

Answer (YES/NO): NO